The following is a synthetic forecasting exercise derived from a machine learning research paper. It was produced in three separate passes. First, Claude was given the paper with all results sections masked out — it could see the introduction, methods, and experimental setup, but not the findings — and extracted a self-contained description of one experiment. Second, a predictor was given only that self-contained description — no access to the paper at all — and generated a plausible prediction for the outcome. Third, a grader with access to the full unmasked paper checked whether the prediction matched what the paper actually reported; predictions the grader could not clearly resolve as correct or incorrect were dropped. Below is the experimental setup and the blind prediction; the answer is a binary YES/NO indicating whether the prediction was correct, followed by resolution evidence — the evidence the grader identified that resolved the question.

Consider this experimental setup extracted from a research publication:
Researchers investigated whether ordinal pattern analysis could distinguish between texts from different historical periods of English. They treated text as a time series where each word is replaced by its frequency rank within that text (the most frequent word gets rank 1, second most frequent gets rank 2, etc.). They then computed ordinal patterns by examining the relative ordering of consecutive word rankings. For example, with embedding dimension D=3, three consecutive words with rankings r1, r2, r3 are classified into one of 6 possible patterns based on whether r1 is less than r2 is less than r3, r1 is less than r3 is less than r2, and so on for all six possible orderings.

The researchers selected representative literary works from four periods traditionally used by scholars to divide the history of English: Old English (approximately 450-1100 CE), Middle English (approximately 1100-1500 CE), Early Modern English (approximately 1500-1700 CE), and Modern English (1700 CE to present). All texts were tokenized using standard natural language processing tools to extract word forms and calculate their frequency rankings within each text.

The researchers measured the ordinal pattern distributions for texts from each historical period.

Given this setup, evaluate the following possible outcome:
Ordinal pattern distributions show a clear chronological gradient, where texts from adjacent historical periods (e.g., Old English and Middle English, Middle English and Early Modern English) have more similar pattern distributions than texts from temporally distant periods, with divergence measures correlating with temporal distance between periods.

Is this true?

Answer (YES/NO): NO